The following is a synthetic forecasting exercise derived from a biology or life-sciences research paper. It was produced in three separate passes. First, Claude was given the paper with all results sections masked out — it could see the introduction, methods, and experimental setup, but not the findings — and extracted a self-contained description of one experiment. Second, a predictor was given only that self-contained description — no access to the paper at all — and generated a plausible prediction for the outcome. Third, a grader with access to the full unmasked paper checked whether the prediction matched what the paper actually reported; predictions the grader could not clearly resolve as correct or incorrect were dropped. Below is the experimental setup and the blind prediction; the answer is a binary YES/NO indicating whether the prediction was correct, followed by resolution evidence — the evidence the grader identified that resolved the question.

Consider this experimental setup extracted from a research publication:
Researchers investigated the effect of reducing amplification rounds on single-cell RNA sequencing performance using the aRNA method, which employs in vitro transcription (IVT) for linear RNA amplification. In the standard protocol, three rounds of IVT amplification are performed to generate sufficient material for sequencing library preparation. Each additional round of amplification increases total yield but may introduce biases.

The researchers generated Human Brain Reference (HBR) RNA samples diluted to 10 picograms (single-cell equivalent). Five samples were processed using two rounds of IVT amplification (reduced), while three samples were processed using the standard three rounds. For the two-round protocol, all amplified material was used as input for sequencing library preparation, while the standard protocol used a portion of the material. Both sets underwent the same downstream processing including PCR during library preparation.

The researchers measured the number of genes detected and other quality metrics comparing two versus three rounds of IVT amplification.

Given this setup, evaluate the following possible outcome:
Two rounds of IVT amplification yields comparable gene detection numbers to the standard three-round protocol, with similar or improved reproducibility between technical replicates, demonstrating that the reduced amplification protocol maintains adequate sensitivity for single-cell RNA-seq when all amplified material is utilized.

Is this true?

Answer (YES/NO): NO